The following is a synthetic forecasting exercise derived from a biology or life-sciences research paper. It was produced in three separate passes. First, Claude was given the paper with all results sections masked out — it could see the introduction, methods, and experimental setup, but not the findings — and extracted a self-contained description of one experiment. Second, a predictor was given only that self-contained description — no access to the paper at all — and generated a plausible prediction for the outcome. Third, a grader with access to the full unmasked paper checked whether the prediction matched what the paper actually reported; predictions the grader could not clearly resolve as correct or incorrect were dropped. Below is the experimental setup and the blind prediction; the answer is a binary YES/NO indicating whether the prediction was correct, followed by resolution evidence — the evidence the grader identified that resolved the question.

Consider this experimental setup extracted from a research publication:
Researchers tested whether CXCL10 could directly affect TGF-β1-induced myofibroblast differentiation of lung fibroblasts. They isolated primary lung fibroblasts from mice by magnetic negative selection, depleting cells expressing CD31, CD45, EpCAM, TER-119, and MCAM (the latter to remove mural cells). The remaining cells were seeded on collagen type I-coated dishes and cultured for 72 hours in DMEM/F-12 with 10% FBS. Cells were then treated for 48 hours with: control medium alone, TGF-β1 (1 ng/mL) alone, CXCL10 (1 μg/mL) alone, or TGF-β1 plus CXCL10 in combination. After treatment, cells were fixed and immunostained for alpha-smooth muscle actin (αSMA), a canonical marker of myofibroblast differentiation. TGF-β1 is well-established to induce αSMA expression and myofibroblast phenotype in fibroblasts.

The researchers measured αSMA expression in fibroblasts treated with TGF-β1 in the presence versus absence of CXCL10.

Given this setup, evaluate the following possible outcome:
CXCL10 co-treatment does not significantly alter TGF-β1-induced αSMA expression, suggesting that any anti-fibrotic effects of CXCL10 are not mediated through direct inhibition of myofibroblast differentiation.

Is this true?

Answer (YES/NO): YES